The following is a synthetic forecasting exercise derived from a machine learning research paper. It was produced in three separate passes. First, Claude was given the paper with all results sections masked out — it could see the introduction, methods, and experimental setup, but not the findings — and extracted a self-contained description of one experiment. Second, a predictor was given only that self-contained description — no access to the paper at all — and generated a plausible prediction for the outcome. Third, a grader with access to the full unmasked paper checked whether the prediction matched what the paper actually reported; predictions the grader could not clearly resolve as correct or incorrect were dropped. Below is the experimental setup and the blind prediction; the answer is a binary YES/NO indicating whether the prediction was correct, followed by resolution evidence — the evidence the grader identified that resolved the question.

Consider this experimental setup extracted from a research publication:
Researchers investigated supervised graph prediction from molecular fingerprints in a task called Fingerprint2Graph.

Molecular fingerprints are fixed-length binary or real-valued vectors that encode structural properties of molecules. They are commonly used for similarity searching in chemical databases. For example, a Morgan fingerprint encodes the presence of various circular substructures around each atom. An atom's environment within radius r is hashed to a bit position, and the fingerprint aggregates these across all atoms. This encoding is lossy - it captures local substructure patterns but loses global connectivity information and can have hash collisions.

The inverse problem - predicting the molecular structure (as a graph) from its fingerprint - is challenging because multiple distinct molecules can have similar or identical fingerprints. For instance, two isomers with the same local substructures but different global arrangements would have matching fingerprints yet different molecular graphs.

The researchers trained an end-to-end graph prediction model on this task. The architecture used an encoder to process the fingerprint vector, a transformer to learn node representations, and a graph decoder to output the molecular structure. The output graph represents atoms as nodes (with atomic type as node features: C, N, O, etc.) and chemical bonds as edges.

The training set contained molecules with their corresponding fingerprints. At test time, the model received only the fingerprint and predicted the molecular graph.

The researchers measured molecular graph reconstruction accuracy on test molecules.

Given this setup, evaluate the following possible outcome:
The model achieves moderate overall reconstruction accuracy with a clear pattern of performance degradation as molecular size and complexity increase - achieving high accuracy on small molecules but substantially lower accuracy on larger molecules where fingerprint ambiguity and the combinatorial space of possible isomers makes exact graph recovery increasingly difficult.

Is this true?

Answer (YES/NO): NO